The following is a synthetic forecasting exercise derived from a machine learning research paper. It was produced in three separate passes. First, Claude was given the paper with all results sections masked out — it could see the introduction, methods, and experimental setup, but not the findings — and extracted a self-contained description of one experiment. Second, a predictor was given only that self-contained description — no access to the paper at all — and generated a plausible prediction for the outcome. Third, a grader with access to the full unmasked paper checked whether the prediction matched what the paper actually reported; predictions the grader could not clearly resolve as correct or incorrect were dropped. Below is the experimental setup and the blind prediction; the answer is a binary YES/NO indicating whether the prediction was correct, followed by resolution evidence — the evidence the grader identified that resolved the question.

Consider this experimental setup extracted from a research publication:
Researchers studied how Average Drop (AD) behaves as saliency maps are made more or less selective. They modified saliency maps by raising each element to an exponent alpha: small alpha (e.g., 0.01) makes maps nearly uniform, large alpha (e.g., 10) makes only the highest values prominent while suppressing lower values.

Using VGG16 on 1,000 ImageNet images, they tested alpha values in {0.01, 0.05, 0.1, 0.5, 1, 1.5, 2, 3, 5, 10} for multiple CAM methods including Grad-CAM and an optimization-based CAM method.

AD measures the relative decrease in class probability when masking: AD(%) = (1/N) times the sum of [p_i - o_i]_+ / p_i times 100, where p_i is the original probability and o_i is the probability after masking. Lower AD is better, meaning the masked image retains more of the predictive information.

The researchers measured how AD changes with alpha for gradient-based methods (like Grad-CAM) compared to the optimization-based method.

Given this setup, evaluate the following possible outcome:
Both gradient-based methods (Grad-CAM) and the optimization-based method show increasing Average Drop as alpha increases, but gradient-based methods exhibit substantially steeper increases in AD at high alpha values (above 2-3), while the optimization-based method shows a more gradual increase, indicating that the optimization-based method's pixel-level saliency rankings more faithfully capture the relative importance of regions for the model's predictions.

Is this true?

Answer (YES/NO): NO